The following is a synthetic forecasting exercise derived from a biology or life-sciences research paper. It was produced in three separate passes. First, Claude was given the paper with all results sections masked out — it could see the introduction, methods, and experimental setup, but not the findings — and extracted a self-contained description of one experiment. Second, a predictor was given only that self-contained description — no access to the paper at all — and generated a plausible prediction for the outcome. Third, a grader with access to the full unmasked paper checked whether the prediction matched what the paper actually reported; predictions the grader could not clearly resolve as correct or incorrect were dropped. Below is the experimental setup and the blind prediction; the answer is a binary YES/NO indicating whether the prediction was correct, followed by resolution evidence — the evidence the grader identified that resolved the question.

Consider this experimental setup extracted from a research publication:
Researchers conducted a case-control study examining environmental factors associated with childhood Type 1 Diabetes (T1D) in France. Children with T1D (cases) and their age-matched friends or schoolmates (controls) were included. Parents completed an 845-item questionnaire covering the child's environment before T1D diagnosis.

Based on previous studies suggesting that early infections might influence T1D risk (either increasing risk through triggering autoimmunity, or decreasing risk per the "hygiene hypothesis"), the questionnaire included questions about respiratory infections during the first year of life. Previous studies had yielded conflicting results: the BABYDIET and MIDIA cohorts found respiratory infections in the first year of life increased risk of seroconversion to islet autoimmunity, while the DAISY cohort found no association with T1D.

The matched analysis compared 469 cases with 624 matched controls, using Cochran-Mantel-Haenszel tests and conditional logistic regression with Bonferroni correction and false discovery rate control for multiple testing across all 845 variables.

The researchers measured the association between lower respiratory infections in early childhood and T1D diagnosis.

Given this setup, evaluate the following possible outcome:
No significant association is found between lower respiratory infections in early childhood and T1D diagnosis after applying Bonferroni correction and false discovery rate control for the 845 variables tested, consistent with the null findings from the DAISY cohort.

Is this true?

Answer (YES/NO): YES